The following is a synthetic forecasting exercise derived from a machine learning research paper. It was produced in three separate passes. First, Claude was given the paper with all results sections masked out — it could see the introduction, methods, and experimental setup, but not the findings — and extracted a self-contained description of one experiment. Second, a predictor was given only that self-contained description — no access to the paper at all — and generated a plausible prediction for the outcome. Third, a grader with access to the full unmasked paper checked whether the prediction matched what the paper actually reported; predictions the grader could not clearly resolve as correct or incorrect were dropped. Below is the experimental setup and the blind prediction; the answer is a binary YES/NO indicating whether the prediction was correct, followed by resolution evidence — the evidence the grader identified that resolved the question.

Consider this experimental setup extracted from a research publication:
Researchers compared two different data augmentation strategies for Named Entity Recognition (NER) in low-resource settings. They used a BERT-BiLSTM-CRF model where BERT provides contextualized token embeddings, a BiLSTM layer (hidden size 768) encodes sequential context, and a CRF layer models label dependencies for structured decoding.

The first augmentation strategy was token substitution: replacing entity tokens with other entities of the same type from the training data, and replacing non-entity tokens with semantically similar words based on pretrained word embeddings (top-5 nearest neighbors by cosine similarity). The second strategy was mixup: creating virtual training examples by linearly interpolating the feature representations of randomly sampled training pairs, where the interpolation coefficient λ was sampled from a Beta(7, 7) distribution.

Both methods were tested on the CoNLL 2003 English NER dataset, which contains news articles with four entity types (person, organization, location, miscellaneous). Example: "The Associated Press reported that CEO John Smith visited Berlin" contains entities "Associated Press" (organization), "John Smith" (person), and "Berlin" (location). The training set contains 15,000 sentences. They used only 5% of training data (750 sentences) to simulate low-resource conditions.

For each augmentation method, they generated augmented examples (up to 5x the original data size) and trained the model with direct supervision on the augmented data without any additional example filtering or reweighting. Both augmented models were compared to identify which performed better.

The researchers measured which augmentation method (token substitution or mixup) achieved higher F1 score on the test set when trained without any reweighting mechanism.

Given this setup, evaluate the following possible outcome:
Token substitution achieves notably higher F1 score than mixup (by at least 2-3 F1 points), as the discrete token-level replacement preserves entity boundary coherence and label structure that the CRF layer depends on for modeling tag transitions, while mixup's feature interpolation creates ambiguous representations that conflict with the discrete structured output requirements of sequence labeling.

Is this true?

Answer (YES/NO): NO